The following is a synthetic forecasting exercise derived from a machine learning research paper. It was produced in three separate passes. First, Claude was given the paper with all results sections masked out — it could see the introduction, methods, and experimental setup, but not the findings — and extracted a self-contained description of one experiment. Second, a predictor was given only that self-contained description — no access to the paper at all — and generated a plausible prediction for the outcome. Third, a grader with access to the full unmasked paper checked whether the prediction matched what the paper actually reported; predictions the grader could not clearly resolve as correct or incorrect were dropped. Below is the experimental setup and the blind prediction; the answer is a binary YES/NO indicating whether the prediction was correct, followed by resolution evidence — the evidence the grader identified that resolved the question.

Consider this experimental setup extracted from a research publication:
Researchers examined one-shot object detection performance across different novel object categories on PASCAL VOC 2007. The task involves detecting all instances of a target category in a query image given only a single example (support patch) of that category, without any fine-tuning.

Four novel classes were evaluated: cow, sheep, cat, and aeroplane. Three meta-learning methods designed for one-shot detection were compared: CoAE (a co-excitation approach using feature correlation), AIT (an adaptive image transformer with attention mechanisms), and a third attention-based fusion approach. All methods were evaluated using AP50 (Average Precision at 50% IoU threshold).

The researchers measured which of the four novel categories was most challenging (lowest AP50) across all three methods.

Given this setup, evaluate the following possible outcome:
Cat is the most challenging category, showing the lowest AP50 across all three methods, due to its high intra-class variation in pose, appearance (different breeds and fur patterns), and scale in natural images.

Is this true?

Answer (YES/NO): NO